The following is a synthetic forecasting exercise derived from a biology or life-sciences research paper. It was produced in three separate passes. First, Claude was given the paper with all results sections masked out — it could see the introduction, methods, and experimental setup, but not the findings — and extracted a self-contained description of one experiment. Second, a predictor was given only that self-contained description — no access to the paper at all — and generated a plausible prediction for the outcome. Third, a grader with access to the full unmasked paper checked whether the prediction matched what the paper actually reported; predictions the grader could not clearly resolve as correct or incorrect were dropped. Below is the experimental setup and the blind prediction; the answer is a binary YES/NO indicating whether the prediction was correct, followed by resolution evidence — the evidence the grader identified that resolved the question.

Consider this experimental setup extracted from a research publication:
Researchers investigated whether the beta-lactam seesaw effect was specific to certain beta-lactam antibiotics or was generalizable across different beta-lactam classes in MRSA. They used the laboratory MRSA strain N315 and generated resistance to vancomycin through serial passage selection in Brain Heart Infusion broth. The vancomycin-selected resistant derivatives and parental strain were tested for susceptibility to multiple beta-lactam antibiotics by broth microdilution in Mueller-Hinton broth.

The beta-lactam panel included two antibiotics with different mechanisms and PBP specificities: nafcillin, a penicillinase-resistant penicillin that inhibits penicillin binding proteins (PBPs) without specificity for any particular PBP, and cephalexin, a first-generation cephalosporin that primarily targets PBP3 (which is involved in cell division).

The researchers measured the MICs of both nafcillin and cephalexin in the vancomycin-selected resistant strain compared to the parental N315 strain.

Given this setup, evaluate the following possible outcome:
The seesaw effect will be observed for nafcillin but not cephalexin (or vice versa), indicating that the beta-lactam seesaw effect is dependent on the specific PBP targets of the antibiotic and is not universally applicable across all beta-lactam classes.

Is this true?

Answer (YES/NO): NO